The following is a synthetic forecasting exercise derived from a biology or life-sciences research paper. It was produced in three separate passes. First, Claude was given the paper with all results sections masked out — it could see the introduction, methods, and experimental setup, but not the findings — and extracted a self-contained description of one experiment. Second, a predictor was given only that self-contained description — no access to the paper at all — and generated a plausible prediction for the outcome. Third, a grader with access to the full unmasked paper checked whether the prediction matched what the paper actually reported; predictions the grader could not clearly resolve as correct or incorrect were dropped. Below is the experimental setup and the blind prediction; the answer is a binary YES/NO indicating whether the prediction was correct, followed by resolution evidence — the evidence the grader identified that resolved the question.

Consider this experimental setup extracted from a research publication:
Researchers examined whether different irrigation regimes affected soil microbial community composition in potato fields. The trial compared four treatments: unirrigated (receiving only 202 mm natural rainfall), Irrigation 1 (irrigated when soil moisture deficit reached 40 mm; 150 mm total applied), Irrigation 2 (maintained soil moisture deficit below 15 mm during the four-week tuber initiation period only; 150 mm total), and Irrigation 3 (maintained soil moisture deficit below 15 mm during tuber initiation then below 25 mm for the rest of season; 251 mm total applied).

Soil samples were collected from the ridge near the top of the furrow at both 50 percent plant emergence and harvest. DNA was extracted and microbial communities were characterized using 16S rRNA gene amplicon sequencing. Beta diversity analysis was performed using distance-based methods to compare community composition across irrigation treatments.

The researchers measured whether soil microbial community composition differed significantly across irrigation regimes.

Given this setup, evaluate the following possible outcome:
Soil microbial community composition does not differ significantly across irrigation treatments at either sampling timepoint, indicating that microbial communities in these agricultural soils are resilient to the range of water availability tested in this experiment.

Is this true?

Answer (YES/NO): YES